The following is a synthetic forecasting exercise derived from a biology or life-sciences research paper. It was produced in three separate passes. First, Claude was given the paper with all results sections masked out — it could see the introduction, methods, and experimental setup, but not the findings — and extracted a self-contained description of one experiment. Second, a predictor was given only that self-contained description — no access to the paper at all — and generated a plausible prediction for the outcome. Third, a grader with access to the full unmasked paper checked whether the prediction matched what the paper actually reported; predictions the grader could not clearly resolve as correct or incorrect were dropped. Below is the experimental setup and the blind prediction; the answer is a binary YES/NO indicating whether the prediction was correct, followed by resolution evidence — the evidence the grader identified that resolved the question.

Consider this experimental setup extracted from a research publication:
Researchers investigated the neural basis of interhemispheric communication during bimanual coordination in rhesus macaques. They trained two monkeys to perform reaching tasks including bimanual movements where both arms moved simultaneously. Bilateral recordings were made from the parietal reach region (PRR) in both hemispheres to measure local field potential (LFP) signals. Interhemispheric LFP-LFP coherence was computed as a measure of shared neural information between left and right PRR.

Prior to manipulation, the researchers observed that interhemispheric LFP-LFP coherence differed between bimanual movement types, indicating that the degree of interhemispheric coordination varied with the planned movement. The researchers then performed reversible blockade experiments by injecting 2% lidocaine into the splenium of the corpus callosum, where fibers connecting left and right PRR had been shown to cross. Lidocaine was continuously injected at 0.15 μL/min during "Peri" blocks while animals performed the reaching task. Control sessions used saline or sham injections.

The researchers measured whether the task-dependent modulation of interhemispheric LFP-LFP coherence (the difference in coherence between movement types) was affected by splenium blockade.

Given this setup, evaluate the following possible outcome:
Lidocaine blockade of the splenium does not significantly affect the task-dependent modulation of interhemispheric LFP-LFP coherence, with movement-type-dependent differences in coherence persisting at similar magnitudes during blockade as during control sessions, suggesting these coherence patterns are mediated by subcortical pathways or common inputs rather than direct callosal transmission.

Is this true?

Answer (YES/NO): NO